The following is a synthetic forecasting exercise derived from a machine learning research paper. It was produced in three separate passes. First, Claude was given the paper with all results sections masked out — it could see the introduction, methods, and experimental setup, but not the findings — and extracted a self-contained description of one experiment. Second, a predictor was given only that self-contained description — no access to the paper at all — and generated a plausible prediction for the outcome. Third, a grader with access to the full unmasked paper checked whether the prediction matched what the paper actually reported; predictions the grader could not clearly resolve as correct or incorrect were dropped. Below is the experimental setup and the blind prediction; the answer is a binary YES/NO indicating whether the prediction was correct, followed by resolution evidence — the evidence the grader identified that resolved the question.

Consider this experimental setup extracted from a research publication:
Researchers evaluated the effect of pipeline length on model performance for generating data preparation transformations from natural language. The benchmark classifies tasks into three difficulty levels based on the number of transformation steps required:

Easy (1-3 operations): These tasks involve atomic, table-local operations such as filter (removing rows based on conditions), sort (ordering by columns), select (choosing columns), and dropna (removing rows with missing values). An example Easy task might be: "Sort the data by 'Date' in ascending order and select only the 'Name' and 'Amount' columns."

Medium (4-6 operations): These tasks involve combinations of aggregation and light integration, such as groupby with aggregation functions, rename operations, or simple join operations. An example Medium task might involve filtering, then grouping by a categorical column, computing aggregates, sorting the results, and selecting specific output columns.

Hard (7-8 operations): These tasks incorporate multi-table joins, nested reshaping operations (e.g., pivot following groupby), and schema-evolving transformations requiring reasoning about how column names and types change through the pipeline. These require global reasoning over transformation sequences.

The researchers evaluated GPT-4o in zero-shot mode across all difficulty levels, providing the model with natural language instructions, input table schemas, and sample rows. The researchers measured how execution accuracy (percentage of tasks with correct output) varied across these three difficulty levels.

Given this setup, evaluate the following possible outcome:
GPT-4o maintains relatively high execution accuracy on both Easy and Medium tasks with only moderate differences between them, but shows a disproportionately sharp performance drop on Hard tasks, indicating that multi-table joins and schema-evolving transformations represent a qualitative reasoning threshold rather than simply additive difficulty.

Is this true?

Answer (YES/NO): NO